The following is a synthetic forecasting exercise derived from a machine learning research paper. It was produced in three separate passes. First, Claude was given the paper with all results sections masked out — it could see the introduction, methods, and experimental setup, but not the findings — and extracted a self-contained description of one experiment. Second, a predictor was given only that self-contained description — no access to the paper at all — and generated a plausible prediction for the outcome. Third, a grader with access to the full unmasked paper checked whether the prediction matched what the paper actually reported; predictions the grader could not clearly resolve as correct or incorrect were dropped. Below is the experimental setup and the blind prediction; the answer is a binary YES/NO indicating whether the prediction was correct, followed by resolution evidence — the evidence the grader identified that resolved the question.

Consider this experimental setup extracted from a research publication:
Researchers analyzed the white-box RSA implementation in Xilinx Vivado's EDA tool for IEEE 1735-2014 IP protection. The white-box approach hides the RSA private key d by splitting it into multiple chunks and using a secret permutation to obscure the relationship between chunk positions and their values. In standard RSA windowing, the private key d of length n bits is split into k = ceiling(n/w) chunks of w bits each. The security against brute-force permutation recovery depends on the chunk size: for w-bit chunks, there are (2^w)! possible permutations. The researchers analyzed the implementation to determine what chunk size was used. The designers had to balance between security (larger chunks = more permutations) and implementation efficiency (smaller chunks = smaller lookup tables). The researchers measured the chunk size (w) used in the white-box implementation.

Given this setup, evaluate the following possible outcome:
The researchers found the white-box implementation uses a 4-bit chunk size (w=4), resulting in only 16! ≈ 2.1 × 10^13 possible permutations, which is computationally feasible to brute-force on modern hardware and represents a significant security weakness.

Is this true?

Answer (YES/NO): NO